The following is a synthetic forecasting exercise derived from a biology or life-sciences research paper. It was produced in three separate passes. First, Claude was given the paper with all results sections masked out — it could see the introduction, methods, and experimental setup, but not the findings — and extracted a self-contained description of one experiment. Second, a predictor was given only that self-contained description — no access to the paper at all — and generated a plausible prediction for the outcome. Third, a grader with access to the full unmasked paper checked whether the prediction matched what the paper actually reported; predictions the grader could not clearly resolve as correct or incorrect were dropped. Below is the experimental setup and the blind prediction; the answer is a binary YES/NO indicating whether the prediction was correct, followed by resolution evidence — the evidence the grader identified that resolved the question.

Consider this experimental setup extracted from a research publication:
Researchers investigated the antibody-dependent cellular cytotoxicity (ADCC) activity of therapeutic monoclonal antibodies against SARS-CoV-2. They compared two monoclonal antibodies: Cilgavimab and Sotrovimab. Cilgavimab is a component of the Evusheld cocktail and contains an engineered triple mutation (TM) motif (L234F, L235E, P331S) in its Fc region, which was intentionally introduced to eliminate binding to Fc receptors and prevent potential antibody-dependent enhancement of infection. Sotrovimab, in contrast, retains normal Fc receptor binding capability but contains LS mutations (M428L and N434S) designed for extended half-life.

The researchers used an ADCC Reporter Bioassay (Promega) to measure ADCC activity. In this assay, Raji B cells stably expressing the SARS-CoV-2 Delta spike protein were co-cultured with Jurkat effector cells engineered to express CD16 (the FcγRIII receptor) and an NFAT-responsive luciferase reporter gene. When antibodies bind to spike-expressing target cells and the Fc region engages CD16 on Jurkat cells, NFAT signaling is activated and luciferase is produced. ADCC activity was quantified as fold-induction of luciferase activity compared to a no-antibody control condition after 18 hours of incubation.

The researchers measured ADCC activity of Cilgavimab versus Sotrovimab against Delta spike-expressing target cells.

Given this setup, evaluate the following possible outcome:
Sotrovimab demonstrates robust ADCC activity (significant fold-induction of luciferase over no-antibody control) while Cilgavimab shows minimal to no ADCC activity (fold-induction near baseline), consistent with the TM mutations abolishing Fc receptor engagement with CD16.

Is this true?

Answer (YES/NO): YES